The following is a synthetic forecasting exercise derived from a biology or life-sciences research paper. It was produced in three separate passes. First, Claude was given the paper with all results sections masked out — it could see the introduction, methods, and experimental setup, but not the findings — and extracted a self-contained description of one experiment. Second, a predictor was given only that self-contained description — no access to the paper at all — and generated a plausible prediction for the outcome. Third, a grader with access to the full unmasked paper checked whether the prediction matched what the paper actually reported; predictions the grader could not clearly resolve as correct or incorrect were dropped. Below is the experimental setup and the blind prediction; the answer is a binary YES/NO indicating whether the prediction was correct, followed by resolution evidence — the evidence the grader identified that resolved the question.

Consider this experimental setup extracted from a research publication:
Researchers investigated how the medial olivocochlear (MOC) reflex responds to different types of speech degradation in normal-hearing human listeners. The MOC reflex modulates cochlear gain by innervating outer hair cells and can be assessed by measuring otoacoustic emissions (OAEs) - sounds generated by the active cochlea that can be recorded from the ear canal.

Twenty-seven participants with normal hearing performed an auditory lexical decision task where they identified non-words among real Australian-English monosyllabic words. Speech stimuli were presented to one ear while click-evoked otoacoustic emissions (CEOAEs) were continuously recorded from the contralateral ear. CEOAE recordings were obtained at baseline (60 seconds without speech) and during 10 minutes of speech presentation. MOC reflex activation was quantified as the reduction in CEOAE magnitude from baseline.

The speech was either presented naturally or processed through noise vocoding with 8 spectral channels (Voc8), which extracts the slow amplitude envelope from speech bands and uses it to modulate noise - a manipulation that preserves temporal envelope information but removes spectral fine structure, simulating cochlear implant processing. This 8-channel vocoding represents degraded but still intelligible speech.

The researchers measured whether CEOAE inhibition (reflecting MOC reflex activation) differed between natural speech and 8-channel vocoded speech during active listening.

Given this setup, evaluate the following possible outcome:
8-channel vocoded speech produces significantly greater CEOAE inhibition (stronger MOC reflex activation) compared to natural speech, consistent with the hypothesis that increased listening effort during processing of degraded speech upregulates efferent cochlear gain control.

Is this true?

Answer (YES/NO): YES